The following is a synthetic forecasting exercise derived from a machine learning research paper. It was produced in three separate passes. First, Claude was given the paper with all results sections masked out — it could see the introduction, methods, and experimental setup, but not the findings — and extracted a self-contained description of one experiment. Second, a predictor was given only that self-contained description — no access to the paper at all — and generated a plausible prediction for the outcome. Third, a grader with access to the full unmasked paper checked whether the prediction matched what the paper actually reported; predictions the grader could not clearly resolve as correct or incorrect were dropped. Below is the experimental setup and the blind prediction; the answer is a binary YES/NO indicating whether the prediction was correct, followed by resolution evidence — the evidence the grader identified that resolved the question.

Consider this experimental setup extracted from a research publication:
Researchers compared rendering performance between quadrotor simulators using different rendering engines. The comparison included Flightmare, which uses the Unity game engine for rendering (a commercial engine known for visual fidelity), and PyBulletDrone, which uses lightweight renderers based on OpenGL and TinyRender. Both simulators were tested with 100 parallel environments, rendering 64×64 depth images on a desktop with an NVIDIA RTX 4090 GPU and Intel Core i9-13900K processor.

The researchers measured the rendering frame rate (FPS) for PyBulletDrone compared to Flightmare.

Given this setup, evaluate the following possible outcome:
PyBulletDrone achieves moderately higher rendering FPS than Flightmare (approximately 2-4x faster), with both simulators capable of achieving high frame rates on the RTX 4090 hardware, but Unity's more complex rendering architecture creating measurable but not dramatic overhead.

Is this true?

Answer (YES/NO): NO